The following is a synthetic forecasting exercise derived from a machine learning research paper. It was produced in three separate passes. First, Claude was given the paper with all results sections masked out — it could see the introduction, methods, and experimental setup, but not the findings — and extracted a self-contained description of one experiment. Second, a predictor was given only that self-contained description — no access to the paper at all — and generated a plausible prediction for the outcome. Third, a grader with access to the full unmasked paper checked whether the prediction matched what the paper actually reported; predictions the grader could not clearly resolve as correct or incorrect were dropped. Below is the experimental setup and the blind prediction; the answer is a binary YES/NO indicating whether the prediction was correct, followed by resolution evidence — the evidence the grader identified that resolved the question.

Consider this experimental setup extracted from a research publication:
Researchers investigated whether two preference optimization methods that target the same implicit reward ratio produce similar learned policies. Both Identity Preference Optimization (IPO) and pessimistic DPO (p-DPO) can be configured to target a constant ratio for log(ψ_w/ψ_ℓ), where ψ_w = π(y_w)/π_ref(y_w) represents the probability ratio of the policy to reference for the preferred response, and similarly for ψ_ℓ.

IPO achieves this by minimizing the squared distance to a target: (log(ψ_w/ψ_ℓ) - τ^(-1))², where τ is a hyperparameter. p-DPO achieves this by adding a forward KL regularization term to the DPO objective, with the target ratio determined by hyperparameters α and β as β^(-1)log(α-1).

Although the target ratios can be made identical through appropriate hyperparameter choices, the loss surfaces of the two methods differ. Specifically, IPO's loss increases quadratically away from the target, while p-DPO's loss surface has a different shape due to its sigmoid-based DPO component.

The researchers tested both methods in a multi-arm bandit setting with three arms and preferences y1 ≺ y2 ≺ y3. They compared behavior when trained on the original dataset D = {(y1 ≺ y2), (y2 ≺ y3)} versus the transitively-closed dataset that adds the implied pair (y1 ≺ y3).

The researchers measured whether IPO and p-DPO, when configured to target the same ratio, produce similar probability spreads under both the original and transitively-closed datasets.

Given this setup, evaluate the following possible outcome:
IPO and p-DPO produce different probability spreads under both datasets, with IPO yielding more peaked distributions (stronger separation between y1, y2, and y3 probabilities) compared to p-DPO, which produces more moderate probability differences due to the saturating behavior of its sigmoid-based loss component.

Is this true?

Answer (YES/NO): NO